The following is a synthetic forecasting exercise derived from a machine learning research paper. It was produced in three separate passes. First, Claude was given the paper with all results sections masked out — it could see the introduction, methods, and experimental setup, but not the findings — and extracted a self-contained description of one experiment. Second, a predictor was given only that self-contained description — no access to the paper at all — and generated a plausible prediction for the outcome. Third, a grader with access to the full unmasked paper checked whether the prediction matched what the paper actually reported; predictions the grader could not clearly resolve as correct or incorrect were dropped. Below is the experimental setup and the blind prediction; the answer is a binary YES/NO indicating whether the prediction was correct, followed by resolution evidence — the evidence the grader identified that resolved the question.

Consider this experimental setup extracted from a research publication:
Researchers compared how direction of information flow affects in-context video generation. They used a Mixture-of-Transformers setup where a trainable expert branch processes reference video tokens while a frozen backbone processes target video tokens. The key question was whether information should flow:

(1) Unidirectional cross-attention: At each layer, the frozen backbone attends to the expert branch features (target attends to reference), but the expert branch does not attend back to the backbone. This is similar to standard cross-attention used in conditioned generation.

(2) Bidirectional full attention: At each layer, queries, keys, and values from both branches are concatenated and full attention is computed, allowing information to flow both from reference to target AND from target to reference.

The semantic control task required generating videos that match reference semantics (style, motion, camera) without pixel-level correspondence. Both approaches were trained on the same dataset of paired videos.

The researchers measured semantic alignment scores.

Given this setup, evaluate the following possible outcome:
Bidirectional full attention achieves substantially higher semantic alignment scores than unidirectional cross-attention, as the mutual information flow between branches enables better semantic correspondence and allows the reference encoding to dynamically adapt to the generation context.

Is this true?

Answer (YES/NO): YES